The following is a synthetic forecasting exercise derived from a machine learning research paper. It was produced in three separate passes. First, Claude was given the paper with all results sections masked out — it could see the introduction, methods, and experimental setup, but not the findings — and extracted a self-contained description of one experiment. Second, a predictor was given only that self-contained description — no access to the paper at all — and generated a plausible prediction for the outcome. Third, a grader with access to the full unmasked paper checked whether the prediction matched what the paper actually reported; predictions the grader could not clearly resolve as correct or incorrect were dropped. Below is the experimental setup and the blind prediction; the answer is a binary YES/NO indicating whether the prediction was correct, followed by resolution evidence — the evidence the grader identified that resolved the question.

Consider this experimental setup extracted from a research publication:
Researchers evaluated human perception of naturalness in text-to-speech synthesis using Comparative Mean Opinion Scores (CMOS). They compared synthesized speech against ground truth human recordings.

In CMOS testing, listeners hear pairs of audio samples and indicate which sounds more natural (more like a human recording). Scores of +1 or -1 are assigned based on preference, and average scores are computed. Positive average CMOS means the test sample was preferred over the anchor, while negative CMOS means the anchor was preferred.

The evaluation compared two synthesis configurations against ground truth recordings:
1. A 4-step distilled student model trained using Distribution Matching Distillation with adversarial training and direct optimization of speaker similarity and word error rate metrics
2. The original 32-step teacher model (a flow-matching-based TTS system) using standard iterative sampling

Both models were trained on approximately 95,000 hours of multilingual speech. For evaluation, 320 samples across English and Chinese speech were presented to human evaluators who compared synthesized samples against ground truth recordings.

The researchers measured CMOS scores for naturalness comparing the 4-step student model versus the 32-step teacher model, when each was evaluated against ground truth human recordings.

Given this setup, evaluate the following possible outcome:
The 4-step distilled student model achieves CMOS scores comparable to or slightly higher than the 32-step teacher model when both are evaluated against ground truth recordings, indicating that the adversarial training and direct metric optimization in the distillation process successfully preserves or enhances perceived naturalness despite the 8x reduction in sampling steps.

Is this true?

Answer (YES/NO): YES